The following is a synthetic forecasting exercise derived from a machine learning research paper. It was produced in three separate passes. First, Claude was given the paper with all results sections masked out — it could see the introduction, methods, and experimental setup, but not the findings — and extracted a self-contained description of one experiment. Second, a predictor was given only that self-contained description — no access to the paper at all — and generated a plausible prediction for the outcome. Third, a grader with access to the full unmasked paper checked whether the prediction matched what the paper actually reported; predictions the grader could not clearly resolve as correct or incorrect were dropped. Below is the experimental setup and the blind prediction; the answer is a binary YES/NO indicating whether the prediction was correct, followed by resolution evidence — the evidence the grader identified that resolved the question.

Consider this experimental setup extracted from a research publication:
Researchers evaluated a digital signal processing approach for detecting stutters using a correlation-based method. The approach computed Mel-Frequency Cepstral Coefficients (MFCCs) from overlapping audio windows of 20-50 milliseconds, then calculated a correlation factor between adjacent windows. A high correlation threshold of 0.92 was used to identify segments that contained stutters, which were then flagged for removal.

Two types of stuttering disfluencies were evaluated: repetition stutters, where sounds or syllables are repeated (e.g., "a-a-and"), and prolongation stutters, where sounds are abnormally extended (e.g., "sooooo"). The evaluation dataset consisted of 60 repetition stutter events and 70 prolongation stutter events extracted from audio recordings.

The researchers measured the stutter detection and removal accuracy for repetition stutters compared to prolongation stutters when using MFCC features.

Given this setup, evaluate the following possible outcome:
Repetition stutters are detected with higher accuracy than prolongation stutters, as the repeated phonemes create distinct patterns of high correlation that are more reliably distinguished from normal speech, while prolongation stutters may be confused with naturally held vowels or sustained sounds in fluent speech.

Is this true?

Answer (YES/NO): NO